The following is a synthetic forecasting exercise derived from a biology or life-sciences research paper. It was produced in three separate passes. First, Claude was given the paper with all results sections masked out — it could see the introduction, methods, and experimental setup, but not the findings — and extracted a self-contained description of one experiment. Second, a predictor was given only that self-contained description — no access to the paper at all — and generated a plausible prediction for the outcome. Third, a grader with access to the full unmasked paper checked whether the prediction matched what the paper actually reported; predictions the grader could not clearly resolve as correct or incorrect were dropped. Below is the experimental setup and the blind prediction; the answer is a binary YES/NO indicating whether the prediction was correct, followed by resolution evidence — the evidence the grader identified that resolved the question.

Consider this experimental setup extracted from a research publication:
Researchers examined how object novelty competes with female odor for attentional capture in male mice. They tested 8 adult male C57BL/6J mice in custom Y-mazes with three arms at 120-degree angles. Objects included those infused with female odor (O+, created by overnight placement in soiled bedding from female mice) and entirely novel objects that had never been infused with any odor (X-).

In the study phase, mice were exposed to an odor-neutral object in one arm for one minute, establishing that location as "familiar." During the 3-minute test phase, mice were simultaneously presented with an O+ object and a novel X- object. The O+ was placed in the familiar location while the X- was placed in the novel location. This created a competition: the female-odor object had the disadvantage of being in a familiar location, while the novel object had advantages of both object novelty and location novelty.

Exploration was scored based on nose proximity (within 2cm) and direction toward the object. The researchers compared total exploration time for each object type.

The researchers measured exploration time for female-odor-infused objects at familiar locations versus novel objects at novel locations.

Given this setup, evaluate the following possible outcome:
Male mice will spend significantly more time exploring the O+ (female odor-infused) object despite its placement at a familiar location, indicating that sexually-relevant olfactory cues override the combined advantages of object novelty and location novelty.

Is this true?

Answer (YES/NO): NO